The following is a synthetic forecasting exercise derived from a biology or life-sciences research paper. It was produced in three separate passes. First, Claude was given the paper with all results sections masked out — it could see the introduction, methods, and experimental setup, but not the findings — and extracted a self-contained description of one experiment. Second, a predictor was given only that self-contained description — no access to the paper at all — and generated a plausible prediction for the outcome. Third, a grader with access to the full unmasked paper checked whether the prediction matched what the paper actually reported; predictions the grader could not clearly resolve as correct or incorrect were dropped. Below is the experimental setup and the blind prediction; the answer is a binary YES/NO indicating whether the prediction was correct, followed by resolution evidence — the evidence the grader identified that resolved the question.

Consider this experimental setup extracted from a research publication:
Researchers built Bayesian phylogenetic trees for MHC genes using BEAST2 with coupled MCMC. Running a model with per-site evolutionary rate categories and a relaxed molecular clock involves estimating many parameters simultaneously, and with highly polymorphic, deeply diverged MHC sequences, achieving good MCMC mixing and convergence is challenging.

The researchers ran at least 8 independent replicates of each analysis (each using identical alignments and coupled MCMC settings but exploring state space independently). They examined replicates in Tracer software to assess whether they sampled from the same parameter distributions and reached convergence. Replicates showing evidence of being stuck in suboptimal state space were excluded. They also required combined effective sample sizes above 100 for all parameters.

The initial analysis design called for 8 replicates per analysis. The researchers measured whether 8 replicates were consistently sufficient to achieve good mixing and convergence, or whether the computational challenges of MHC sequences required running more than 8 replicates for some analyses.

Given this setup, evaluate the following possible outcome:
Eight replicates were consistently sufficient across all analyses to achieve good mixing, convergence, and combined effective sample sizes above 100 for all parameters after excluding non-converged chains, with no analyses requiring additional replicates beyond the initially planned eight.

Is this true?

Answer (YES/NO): NO